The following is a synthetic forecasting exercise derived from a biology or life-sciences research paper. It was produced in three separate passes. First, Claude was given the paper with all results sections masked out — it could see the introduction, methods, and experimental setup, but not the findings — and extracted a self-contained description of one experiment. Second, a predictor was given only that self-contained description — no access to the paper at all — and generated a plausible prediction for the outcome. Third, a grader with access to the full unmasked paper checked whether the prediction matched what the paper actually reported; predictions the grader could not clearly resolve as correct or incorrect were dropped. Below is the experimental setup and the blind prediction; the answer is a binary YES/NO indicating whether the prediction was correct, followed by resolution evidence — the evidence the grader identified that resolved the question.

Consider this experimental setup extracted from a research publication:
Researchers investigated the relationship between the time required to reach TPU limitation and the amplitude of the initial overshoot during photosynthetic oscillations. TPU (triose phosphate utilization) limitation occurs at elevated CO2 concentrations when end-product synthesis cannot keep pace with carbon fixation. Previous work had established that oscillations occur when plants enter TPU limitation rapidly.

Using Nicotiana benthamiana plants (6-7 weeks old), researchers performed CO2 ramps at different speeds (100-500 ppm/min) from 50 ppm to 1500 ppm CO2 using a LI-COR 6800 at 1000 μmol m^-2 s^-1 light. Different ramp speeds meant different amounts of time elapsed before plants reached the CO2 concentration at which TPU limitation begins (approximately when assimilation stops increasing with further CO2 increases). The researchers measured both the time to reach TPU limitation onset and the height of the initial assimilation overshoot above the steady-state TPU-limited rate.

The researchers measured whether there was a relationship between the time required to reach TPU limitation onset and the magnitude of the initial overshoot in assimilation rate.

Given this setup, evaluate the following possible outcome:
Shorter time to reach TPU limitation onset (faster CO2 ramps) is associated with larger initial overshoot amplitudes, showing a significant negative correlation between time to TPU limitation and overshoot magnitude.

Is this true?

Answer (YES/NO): YES